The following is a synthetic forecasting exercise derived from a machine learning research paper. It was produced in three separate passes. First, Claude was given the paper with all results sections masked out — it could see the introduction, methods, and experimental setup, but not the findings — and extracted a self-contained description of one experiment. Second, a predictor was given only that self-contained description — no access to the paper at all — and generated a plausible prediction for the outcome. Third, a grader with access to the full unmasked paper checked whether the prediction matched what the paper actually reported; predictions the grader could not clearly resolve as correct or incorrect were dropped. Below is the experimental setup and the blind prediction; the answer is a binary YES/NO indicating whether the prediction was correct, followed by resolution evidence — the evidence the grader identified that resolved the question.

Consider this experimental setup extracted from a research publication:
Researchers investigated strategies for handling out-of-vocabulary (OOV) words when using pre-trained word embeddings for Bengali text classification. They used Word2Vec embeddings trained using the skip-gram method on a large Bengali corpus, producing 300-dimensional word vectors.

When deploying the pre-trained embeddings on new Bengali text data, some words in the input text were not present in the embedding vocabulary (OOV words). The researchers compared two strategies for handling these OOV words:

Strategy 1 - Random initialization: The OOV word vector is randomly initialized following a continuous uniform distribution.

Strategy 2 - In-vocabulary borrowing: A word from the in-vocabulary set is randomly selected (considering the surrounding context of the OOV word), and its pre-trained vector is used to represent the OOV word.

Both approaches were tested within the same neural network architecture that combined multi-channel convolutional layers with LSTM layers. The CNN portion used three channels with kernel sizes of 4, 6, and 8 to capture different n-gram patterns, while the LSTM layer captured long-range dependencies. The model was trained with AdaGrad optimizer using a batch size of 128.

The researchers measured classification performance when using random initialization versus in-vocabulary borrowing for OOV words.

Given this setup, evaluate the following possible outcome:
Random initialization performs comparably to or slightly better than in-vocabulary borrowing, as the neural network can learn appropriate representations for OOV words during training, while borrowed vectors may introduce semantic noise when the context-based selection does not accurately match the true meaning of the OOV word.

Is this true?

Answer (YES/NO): NO